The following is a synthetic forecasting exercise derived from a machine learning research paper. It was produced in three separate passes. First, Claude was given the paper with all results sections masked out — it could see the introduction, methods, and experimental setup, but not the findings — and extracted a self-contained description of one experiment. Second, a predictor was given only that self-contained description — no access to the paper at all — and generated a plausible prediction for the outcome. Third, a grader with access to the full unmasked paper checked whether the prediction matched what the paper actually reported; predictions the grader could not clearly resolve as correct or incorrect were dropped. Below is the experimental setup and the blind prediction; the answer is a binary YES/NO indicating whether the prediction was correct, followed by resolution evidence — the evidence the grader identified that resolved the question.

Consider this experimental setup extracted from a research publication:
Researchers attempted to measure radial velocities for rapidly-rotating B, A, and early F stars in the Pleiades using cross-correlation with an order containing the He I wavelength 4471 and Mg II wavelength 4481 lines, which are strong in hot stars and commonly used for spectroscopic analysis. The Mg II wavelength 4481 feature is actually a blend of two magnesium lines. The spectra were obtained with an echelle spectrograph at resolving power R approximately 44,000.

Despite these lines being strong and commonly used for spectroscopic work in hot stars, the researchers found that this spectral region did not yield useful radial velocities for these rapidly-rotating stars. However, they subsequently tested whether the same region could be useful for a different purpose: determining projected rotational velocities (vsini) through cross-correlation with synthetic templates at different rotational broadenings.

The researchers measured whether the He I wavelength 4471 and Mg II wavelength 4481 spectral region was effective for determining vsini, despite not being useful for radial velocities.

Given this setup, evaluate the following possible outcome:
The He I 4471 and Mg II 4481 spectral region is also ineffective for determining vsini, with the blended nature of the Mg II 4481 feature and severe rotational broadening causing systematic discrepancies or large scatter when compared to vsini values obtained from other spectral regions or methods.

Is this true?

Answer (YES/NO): NO